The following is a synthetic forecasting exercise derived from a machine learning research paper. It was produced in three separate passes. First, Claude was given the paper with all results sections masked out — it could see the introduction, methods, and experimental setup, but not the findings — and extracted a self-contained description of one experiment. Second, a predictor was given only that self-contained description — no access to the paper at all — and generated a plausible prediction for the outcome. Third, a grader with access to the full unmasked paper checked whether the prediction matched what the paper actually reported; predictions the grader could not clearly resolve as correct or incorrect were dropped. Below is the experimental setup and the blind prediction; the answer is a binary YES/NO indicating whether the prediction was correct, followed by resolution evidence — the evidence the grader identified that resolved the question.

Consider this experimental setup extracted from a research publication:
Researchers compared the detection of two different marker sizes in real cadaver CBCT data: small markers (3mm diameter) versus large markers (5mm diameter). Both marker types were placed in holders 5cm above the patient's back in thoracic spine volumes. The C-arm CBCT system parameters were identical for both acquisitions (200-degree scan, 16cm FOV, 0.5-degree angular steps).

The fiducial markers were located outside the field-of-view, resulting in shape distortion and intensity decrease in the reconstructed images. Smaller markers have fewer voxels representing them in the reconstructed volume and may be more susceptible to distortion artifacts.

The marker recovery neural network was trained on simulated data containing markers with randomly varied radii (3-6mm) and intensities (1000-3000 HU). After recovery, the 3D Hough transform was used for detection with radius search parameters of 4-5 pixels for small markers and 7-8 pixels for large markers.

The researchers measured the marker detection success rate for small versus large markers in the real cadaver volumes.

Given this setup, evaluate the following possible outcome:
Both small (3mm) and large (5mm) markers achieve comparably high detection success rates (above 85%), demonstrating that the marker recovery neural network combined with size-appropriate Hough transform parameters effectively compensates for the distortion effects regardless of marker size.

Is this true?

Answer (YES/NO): YES